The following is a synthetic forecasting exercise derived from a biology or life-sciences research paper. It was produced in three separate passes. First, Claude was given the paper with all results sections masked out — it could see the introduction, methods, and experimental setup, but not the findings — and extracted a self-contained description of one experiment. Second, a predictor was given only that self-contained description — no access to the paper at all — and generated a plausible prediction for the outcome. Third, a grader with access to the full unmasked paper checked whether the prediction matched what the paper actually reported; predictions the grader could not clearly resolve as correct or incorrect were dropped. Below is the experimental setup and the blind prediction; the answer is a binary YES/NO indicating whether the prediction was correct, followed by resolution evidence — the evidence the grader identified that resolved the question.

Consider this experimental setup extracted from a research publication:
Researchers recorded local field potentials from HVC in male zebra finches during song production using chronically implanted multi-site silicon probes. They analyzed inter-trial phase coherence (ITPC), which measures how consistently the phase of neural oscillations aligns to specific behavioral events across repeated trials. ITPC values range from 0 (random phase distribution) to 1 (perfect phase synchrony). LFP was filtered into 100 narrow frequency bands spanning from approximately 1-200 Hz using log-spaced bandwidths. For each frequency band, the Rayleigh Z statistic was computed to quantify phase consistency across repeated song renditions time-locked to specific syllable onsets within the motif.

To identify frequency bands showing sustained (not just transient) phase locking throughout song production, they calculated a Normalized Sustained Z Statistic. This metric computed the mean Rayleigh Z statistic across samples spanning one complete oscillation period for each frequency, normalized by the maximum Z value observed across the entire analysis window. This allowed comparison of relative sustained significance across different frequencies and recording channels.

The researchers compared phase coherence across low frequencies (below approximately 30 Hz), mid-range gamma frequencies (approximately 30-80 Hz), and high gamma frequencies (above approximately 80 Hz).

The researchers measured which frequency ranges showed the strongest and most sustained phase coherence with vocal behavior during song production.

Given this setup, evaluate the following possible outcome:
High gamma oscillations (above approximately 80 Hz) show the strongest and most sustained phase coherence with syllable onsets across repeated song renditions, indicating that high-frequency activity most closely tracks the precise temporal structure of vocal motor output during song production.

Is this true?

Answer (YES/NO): NO